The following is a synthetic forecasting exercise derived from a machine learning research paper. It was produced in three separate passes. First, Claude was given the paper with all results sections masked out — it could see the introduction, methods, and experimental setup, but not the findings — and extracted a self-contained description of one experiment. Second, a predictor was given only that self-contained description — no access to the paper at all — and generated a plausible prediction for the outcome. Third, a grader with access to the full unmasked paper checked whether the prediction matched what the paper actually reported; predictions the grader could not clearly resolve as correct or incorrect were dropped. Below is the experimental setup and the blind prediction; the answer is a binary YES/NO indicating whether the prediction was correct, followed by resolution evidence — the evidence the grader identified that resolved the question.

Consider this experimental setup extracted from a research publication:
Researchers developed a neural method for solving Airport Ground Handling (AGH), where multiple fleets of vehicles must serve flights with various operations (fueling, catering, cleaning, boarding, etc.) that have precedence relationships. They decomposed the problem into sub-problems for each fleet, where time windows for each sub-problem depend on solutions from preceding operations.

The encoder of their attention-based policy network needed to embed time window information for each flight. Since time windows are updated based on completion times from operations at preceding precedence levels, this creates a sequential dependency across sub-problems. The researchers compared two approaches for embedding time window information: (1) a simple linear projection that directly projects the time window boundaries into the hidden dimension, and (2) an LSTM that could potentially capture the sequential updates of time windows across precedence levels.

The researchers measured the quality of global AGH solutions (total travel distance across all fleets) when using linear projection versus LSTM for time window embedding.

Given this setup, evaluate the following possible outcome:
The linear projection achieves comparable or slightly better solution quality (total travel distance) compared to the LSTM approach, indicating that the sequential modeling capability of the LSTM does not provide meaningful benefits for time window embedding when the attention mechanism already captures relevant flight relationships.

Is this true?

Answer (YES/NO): YES